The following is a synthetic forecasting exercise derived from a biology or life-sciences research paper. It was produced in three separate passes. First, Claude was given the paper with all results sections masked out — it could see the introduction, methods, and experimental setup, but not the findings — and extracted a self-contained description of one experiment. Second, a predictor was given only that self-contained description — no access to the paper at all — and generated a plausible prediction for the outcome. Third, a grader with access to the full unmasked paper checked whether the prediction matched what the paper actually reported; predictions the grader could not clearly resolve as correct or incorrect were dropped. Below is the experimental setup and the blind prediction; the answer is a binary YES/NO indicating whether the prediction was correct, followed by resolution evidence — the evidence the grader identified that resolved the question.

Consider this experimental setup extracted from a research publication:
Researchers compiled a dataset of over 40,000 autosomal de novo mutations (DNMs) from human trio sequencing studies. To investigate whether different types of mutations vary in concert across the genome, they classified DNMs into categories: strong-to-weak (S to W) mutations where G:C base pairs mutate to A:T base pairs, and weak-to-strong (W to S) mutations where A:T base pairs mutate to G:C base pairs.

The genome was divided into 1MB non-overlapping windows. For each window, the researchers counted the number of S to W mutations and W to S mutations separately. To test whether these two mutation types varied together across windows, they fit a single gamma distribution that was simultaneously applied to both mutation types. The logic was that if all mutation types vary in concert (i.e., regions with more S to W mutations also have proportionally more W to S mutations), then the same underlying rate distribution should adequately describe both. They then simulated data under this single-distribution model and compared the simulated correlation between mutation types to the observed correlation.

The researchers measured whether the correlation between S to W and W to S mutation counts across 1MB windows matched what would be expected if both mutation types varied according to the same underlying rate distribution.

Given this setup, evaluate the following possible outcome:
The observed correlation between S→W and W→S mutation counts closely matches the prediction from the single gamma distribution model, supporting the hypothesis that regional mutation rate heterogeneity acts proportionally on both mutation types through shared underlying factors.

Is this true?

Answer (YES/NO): YES